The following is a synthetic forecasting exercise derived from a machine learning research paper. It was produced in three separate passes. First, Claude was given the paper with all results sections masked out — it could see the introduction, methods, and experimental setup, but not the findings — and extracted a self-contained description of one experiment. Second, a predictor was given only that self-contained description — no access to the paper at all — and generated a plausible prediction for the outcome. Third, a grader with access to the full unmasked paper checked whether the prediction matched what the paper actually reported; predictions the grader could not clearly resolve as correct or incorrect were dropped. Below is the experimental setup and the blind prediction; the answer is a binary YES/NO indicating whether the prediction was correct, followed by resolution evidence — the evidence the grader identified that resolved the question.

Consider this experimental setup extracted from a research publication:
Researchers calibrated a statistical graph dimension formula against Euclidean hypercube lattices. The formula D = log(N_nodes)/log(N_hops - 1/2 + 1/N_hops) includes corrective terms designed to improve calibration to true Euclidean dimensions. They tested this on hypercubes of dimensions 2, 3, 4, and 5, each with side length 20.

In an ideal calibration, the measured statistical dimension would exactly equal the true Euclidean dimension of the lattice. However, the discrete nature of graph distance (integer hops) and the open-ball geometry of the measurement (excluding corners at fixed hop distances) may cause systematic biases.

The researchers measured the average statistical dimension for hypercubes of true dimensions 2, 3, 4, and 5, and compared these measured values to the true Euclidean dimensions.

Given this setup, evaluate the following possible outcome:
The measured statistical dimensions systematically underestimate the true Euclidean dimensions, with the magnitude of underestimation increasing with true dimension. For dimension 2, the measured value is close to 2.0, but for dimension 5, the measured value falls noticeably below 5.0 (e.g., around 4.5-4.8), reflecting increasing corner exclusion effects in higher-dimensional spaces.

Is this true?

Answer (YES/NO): NO